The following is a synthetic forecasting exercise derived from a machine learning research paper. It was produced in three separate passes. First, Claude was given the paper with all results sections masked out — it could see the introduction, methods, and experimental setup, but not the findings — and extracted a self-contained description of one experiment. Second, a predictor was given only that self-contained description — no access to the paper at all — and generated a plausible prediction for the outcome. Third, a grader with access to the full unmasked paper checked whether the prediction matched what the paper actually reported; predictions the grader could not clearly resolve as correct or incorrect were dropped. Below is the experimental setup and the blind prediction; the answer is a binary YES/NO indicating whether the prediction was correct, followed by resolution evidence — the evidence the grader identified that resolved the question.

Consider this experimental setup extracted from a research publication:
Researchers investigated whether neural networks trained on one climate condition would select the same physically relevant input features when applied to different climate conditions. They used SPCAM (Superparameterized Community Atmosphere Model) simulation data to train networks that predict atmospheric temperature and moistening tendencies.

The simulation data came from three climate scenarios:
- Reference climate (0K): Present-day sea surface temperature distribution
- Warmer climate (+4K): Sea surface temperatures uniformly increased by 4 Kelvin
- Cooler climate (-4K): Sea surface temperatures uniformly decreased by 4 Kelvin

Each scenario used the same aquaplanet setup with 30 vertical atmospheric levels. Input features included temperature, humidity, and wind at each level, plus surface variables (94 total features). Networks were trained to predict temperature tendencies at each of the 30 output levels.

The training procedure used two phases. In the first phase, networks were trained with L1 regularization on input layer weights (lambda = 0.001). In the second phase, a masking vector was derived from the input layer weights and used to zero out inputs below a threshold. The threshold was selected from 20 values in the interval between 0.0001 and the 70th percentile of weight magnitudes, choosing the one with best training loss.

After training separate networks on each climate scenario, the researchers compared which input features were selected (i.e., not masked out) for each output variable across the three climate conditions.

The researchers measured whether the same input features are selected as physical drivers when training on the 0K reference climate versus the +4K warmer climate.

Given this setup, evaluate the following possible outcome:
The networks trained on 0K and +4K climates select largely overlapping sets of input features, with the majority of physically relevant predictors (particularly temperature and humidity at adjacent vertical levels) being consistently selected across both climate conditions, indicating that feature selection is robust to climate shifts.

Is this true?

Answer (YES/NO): YES